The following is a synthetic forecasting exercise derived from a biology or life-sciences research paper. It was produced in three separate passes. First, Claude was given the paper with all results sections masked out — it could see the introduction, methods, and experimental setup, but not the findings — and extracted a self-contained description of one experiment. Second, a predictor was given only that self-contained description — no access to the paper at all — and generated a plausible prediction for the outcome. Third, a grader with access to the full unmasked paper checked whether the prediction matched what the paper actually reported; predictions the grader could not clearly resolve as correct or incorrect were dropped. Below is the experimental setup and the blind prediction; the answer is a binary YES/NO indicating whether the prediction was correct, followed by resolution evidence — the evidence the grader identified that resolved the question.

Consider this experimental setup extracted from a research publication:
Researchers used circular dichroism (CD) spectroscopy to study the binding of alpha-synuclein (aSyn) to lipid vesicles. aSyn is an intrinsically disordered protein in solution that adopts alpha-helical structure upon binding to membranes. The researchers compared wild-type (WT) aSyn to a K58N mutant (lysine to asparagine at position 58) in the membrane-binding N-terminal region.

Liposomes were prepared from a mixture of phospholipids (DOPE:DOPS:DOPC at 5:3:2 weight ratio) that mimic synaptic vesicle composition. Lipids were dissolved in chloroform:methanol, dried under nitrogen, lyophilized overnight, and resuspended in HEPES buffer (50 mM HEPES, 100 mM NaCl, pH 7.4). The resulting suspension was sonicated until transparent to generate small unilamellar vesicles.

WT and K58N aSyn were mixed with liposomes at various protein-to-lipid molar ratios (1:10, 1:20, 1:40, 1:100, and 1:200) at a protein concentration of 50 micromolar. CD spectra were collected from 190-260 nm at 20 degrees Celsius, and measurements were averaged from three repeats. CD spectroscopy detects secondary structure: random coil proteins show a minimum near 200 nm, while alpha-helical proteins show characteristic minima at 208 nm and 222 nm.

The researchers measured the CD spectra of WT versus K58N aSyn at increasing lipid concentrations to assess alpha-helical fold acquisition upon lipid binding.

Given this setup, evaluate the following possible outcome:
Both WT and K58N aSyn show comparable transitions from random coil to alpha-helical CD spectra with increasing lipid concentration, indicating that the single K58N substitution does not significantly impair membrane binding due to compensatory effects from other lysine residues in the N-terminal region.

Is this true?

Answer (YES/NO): NO